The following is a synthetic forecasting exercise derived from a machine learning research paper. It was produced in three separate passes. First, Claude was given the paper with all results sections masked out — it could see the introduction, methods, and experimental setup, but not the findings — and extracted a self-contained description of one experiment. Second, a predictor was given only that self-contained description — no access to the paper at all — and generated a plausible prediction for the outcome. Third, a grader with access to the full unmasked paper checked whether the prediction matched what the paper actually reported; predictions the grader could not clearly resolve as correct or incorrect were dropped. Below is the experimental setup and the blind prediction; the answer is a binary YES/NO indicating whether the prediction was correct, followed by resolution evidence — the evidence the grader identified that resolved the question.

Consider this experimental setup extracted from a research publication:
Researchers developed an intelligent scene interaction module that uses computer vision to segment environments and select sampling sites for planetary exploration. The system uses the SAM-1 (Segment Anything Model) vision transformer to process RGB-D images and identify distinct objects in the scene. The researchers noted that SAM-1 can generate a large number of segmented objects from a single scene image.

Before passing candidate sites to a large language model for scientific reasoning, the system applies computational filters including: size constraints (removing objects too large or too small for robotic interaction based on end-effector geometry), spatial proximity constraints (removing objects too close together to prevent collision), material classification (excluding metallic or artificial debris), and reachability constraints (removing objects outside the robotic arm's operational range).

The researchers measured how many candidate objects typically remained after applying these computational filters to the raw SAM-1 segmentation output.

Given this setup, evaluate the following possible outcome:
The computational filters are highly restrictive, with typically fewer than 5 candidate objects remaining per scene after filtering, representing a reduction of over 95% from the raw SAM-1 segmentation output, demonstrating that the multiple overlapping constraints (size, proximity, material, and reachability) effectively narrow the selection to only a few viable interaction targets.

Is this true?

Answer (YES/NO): NO